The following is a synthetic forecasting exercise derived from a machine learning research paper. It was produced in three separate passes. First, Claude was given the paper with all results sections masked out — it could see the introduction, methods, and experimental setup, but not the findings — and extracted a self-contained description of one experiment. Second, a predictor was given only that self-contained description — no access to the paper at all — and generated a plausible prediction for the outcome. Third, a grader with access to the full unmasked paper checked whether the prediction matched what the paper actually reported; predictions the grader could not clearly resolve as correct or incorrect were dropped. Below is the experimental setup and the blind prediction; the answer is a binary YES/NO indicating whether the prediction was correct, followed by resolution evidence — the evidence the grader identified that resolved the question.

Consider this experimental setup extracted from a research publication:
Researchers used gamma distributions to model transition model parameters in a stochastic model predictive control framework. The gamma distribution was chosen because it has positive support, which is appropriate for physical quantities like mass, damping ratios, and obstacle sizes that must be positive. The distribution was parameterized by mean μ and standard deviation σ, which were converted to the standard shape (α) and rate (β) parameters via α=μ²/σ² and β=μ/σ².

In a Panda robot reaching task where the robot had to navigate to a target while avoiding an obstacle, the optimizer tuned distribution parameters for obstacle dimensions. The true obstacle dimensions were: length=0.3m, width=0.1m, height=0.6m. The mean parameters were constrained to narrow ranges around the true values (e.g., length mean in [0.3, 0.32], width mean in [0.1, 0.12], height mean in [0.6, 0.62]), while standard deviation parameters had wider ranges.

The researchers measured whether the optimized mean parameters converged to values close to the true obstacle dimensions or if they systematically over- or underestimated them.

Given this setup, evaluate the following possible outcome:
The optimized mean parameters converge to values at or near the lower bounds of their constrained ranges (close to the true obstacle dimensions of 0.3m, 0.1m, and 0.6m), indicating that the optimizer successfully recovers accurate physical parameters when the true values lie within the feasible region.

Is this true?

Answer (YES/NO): YES